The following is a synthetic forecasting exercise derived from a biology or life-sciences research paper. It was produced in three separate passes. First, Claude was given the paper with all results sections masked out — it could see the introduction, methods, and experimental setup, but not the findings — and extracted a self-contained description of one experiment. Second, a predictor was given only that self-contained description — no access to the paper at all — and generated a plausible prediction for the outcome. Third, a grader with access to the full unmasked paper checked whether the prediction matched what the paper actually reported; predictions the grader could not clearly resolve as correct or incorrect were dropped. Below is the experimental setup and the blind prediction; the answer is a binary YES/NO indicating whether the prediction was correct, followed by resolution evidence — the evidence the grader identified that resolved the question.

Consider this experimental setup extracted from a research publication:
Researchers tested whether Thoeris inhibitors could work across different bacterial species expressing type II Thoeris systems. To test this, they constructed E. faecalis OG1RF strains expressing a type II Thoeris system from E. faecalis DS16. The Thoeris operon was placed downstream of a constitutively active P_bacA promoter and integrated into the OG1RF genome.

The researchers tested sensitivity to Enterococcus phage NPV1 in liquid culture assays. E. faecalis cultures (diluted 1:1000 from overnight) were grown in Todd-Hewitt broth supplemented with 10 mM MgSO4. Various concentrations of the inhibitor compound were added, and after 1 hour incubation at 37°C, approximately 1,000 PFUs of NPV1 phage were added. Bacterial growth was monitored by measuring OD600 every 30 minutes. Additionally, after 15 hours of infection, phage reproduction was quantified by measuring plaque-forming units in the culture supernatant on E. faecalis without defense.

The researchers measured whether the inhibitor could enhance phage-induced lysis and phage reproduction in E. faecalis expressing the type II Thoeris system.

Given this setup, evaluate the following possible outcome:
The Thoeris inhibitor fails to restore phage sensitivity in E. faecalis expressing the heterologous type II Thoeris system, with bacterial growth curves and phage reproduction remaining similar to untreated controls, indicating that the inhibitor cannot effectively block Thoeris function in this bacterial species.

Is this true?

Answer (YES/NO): NO